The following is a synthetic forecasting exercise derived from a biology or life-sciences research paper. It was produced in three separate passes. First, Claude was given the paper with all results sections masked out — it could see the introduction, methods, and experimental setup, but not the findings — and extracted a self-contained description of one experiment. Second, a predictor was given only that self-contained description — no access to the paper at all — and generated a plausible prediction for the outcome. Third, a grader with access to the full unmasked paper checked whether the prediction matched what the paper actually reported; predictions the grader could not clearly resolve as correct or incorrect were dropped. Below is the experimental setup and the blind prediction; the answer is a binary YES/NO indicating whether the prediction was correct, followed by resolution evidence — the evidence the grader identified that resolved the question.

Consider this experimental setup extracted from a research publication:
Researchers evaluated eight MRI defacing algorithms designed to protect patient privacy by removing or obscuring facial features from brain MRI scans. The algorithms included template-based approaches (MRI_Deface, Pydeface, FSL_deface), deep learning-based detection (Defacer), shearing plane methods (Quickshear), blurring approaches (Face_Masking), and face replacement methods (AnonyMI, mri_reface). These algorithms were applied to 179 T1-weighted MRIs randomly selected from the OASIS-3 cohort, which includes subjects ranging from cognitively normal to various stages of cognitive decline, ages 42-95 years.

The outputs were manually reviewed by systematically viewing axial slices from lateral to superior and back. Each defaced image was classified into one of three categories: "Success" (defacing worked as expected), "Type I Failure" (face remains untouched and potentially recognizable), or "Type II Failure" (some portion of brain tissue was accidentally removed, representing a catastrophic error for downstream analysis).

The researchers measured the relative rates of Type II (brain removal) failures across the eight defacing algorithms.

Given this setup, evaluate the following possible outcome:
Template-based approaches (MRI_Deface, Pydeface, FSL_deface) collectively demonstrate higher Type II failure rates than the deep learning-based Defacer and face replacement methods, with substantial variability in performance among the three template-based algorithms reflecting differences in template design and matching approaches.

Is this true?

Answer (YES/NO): YES